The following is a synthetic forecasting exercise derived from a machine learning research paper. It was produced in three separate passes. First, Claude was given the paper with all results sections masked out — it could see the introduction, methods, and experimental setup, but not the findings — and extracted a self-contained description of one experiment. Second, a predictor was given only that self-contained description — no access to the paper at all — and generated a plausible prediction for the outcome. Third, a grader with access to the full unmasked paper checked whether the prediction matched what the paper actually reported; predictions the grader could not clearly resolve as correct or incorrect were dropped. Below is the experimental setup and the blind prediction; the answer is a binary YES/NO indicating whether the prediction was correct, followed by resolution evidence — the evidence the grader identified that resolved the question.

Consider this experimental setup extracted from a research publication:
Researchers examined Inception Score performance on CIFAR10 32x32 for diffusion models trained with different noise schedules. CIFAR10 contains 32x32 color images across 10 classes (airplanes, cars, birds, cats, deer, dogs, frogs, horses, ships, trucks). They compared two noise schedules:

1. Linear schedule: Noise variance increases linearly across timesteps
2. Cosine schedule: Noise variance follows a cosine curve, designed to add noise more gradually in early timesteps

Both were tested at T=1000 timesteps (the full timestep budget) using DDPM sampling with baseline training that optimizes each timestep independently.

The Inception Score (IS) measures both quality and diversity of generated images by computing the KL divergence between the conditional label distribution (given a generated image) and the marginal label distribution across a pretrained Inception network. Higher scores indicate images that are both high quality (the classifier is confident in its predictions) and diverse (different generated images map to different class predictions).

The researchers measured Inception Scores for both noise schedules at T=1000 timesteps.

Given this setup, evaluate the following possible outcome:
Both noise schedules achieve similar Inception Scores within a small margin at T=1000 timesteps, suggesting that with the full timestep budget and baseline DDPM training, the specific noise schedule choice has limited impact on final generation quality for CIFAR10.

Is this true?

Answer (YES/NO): YES